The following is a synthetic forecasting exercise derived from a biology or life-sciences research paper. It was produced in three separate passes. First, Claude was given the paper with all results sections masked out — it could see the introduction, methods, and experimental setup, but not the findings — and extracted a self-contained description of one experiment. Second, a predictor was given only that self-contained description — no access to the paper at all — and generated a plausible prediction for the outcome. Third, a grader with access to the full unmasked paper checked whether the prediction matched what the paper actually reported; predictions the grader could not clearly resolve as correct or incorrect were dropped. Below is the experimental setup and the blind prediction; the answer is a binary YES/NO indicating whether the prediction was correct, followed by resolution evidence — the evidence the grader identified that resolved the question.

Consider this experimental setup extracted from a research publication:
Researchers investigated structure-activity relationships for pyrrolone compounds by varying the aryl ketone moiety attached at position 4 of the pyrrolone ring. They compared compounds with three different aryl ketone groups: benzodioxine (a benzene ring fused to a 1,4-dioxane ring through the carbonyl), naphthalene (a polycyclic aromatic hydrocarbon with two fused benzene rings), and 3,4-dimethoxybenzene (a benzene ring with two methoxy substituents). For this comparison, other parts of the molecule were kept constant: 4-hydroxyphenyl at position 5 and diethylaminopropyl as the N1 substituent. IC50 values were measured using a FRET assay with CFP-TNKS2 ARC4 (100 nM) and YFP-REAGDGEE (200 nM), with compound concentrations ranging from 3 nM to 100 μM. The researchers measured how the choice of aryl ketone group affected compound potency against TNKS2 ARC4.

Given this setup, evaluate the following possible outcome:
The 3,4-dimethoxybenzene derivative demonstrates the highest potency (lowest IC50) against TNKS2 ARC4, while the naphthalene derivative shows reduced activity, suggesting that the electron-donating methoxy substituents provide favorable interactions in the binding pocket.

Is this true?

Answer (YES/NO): NO